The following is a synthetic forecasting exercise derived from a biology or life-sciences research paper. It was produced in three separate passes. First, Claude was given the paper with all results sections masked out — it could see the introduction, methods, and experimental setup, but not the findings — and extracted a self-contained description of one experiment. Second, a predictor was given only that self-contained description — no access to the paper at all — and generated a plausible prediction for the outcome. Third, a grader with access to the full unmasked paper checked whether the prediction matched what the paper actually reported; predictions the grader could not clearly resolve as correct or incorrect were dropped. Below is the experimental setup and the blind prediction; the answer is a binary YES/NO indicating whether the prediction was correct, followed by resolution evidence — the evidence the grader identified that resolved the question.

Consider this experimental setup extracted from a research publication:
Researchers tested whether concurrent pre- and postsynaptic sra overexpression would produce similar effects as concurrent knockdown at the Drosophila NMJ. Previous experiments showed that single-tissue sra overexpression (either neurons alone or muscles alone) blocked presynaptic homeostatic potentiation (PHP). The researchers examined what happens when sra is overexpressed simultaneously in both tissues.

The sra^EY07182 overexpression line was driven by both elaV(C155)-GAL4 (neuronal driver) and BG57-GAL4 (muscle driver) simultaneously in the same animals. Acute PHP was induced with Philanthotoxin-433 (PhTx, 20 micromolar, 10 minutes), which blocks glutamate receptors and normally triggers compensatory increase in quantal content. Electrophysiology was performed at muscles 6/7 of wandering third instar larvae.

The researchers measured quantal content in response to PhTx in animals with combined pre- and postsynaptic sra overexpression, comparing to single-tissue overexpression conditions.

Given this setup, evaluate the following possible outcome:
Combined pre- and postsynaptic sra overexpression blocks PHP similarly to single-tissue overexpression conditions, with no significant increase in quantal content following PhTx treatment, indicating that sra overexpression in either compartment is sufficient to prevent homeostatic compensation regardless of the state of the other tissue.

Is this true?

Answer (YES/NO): NO